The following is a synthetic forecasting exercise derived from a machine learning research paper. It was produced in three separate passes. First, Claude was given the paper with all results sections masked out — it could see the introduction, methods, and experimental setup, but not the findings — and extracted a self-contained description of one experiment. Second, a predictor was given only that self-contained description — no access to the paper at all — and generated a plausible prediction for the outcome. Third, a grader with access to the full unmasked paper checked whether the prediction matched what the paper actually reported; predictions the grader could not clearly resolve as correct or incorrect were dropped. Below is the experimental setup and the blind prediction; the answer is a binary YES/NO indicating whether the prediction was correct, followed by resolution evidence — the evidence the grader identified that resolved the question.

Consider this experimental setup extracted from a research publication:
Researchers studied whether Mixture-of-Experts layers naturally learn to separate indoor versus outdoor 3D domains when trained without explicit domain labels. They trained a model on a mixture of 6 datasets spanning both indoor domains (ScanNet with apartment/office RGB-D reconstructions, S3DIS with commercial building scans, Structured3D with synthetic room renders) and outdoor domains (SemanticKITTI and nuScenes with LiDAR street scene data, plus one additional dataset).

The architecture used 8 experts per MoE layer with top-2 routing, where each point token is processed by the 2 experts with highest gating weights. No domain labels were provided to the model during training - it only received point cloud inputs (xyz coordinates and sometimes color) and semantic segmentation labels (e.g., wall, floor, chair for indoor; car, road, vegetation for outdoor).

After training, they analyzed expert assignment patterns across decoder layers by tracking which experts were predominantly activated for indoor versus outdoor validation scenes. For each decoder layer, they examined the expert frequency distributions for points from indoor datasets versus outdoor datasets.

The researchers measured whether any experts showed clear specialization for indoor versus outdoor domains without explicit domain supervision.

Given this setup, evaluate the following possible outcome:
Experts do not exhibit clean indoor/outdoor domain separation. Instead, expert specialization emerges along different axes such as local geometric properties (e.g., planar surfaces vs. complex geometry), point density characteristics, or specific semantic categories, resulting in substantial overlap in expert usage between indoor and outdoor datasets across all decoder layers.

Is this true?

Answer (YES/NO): NO